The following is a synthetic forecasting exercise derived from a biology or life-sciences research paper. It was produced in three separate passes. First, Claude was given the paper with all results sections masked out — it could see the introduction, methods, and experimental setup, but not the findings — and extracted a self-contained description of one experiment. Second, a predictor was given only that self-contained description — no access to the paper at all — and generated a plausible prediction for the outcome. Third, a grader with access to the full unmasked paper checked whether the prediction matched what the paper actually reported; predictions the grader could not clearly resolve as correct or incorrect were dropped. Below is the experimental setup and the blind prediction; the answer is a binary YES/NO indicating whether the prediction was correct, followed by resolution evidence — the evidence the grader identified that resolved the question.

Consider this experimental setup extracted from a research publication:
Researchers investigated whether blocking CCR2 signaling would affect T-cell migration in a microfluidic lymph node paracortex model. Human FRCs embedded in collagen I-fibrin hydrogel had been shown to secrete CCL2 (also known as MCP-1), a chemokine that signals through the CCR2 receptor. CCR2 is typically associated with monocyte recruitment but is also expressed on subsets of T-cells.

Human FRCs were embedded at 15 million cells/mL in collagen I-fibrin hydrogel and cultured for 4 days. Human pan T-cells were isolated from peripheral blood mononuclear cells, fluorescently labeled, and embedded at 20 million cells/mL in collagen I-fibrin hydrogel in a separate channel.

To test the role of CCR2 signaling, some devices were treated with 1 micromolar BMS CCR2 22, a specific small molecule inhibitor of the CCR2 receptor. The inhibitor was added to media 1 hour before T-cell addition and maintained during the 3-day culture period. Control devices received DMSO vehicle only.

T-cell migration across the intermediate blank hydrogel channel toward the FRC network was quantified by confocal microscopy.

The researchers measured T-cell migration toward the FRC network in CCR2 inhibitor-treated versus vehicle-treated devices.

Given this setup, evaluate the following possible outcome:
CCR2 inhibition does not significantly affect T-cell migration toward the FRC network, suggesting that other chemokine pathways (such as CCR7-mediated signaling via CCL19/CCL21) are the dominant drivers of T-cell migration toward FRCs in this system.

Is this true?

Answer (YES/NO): NO